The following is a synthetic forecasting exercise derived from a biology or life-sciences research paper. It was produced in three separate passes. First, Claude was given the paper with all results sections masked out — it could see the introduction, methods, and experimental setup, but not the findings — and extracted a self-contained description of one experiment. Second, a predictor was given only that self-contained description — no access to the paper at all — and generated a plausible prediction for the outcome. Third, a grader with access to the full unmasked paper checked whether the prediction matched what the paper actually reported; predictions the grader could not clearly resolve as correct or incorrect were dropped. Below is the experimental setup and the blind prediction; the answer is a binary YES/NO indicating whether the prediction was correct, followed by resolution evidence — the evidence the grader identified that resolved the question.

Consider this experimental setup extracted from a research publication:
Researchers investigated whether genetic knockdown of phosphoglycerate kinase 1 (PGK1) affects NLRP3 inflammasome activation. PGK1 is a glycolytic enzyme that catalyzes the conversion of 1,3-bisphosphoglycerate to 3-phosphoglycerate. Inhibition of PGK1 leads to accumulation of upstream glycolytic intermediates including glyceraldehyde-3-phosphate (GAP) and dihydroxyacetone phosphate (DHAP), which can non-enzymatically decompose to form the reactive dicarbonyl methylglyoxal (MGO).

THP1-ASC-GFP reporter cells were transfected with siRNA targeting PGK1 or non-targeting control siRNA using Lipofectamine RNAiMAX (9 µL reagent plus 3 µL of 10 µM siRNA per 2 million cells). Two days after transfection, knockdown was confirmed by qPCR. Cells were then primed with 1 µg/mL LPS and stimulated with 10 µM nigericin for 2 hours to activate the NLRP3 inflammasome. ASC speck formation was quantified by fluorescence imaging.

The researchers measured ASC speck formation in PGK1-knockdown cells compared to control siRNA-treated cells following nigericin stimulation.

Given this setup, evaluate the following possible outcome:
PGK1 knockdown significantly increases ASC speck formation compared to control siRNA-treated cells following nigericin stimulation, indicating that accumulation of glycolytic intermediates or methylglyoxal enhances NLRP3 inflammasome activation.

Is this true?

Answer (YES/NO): NO